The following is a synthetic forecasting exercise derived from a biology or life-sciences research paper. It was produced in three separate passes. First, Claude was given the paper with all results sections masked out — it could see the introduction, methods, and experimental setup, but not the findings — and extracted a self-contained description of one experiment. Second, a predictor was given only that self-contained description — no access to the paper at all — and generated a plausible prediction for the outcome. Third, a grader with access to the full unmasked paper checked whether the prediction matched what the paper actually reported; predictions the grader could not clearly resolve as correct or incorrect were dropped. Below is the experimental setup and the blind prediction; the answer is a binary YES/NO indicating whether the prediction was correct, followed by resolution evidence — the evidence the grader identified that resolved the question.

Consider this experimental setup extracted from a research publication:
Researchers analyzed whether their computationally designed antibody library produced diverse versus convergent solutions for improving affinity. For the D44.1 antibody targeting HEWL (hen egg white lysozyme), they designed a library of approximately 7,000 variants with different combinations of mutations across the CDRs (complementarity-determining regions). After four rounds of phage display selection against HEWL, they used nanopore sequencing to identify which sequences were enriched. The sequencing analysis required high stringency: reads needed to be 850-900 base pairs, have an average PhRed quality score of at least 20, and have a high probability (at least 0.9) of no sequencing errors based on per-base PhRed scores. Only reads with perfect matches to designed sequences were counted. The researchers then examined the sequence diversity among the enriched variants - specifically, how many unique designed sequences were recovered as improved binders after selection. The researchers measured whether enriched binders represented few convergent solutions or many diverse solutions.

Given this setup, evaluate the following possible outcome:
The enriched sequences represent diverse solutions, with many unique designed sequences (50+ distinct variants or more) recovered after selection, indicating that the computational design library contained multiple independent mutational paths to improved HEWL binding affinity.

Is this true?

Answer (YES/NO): YES